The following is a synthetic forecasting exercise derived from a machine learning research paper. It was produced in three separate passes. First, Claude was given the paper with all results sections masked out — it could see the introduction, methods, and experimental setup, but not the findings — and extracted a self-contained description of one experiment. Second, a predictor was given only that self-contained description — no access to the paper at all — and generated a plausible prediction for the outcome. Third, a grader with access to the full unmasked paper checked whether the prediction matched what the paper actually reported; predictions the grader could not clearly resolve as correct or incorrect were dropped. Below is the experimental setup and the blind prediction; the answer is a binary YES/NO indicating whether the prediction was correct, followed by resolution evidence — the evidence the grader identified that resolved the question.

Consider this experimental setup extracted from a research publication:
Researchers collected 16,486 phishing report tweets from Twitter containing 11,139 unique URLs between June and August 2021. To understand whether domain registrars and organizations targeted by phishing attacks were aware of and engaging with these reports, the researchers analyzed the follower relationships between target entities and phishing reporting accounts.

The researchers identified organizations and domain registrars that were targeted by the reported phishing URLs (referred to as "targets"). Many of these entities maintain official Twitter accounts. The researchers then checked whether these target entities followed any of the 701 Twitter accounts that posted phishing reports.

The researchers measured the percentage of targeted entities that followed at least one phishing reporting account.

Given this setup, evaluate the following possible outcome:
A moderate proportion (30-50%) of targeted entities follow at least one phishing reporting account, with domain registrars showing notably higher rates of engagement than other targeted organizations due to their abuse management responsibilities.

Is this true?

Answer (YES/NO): NO